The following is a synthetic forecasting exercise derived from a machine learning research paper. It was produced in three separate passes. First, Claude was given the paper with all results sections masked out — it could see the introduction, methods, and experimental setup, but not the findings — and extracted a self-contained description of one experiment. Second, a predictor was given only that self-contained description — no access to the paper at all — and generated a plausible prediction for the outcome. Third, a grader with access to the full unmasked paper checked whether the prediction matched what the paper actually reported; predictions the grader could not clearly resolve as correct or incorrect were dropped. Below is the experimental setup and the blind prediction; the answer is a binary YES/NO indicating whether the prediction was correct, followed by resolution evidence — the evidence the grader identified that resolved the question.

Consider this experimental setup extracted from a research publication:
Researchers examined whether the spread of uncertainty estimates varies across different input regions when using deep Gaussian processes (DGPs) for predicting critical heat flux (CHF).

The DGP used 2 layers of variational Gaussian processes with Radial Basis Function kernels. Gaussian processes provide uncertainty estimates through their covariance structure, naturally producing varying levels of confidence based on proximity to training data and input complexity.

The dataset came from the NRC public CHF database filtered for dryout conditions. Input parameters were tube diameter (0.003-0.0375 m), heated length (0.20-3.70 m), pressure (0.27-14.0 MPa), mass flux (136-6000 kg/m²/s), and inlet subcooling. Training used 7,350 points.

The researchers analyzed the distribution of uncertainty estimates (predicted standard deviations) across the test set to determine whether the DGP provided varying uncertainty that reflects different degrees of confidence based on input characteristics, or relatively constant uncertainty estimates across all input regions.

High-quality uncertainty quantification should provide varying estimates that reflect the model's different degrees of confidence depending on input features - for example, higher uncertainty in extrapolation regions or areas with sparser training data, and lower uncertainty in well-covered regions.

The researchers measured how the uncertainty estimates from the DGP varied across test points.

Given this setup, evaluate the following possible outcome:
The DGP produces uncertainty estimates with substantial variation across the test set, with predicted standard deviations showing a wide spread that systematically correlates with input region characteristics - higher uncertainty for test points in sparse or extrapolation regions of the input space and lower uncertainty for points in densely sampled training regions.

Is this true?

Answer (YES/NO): NO